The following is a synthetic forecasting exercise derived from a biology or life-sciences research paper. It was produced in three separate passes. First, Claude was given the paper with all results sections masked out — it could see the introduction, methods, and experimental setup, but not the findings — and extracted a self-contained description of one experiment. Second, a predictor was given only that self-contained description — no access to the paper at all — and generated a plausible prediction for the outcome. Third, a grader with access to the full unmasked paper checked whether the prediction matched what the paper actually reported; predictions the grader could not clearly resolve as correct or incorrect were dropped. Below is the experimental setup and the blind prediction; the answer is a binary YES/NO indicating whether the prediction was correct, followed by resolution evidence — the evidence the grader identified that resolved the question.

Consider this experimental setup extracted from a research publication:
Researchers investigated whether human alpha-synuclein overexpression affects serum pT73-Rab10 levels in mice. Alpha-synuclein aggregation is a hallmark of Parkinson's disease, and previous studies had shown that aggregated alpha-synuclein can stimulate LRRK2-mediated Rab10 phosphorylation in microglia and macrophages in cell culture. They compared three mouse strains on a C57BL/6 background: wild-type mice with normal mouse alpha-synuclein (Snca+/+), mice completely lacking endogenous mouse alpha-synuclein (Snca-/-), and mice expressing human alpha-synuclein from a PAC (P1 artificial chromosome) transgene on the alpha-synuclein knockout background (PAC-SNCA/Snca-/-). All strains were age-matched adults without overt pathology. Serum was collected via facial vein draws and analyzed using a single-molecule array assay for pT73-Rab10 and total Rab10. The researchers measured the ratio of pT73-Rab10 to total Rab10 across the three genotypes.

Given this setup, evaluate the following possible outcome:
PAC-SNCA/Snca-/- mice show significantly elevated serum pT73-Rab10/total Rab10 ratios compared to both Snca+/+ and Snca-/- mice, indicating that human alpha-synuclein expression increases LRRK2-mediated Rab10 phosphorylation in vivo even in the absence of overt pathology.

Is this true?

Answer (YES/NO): NO